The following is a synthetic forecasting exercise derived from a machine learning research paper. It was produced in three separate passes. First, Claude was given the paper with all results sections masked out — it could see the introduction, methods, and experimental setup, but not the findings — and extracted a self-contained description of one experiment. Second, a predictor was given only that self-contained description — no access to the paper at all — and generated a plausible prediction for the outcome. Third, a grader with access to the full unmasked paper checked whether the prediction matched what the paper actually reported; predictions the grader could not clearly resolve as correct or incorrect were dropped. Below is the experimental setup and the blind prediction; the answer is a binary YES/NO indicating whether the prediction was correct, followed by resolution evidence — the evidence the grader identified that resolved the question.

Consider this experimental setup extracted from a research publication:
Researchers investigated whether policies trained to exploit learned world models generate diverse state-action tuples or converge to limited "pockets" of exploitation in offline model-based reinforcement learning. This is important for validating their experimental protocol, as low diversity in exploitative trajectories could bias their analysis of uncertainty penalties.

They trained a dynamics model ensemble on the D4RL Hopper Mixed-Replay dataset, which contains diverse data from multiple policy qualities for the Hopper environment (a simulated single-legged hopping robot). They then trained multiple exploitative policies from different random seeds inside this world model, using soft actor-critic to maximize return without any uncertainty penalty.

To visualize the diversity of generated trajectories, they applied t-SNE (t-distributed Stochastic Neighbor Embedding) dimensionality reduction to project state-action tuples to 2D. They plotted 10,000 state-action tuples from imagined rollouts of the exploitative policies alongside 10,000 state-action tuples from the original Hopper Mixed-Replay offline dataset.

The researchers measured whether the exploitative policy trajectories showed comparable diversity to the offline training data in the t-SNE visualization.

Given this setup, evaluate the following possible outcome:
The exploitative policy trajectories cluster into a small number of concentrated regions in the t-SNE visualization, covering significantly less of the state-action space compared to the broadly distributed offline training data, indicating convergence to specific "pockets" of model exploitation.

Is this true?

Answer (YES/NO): NO